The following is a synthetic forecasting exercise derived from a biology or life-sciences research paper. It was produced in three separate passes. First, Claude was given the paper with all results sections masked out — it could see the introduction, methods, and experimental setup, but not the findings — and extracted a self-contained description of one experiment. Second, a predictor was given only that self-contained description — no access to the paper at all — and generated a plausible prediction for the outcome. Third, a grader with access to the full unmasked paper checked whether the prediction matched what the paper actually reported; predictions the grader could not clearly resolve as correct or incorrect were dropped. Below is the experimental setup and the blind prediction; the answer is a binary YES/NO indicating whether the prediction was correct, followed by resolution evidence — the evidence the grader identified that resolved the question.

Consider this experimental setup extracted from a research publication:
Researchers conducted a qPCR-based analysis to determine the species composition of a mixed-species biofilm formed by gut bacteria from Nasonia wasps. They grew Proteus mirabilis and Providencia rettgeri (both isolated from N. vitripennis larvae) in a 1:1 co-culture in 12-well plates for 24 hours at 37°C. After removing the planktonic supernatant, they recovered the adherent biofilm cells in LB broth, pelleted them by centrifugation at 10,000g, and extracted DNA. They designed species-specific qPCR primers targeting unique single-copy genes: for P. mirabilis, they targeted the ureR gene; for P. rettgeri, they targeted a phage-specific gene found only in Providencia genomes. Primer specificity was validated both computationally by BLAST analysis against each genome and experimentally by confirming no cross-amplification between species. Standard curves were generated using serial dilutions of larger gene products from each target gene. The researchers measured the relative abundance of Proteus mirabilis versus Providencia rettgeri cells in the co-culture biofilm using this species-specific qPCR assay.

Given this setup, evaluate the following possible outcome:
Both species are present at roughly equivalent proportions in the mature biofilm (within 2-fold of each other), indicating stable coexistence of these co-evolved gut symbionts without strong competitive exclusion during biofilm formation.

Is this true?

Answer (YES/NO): NO